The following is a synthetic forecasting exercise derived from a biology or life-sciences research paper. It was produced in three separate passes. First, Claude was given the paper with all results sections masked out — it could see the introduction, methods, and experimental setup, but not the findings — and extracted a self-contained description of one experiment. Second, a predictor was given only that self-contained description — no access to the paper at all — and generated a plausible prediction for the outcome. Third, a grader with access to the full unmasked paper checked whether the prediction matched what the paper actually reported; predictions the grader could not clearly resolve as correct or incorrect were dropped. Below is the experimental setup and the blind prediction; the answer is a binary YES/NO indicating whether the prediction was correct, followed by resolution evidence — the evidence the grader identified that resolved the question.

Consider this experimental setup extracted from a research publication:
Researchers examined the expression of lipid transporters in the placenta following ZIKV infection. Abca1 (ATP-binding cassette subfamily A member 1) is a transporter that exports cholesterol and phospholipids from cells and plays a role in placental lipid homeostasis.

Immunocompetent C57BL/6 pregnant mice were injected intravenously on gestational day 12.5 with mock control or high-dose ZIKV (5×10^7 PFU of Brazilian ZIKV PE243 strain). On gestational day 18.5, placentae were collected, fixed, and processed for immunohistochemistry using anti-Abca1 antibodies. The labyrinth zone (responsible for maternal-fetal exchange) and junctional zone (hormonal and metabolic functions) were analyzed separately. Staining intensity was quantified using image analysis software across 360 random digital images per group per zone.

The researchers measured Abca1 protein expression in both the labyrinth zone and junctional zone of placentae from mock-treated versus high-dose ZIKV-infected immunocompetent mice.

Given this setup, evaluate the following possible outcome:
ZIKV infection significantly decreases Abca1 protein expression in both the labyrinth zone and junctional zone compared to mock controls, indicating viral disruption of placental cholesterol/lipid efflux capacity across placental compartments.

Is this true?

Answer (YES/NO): NO